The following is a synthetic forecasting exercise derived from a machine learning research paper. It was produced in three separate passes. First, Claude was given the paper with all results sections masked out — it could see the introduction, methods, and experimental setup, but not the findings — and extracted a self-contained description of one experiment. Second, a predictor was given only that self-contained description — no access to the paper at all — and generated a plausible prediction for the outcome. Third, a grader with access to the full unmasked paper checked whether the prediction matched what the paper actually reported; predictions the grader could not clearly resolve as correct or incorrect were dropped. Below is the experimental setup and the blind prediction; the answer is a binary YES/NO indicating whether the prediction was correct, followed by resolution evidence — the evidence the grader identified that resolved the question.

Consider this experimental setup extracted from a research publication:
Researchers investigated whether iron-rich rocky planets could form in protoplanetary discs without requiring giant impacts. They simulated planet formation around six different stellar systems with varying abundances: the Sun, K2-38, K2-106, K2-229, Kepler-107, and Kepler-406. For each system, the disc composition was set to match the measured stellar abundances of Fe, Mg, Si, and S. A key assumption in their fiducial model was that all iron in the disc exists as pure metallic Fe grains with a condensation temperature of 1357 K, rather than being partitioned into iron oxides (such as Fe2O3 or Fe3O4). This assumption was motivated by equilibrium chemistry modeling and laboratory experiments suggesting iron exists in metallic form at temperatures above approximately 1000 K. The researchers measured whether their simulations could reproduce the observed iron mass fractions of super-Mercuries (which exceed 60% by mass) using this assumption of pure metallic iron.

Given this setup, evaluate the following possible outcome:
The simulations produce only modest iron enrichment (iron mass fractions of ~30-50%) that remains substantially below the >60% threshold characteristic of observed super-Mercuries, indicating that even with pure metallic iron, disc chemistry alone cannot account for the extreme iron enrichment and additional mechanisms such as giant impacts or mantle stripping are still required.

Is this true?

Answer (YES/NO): NO